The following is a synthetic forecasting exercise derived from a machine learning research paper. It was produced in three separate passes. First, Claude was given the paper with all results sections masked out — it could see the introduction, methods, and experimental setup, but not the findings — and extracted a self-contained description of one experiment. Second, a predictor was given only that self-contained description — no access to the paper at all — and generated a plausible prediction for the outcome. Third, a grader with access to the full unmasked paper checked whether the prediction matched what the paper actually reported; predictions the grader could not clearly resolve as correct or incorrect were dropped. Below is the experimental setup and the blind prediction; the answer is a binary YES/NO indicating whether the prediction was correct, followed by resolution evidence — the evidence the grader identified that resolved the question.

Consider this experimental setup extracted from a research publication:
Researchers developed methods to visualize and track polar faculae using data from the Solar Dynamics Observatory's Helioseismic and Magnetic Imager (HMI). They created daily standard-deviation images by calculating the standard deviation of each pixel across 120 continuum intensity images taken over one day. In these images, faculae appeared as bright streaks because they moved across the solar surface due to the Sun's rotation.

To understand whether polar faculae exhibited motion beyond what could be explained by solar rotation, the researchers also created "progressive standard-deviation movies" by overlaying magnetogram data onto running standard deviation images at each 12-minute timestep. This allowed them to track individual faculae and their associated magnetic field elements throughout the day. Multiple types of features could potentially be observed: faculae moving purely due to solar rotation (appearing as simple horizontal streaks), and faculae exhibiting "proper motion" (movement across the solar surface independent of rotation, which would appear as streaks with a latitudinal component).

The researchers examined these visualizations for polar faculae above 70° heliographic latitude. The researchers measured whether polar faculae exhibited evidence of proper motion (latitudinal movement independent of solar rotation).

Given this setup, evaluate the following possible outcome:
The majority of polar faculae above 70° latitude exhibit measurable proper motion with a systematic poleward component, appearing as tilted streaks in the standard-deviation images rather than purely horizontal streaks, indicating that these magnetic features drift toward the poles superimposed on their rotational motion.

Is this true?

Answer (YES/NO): NO